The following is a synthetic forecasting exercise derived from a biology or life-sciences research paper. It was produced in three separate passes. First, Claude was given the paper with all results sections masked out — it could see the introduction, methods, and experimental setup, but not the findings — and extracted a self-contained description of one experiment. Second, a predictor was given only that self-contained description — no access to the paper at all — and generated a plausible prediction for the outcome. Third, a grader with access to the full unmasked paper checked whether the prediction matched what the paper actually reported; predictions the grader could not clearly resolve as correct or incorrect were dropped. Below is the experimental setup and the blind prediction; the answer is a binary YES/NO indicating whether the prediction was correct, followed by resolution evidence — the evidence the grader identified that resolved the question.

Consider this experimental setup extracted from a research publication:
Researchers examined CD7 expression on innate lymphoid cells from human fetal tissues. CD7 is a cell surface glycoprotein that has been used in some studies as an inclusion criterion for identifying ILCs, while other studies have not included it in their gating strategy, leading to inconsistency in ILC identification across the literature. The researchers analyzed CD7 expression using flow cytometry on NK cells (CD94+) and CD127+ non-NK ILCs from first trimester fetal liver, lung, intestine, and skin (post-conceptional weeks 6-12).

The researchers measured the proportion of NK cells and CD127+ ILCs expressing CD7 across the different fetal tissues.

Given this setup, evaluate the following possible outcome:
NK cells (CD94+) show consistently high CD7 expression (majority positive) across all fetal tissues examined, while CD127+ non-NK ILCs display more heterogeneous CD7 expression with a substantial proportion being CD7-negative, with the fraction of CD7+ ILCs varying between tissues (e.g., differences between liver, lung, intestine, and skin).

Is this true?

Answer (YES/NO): YES